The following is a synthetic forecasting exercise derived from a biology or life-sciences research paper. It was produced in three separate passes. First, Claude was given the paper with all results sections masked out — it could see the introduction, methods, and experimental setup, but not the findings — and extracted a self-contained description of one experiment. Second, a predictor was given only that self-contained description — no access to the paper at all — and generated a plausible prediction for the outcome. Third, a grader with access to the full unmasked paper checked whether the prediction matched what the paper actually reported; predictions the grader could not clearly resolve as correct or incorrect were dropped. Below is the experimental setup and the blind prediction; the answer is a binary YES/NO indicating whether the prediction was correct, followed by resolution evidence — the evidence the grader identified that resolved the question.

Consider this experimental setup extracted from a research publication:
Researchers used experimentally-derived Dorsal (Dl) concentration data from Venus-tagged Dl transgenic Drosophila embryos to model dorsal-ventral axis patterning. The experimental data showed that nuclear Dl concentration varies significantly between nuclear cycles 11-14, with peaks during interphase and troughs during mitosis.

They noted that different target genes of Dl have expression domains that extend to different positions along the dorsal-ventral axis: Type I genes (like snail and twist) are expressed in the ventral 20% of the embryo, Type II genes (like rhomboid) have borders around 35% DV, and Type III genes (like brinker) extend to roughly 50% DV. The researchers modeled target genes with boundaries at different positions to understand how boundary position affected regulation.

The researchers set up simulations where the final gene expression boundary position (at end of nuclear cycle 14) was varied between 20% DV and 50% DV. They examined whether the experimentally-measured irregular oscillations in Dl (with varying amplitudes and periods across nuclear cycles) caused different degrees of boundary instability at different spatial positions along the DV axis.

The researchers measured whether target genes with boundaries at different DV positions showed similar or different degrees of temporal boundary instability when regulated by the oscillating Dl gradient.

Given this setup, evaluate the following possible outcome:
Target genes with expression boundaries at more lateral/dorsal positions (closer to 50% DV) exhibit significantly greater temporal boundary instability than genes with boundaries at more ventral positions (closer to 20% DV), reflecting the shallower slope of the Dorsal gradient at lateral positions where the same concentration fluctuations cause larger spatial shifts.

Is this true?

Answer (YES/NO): YES